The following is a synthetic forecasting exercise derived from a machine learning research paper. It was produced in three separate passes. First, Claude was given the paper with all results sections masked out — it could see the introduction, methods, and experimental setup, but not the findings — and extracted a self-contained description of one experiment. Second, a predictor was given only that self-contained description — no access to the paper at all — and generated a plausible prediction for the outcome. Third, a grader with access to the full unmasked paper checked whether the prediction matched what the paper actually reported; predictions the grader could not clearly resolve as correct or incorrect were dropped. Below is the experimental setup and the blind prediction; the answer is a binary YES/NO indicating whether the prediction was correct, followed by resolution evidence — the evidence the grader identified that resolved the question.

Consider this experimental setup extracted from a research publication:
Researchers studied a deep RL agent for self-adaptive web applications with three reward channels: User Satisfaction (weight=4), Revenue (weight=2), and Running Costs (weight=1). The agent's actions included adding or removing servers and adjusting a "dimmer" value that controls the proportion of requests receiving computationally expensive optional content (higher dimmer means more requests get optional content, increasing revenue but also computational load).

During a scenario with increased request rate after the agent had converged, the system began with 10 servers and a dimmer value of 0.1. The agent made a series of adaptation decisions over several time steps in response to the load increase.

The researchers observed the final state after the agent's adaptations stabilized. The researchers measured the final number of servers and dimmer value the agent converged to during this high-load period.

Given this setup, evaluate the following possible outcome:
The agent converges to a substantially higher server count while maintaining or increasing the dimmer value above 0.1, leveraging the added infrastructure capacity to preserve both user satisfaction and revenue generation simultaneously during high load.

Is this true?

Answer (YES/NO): NO